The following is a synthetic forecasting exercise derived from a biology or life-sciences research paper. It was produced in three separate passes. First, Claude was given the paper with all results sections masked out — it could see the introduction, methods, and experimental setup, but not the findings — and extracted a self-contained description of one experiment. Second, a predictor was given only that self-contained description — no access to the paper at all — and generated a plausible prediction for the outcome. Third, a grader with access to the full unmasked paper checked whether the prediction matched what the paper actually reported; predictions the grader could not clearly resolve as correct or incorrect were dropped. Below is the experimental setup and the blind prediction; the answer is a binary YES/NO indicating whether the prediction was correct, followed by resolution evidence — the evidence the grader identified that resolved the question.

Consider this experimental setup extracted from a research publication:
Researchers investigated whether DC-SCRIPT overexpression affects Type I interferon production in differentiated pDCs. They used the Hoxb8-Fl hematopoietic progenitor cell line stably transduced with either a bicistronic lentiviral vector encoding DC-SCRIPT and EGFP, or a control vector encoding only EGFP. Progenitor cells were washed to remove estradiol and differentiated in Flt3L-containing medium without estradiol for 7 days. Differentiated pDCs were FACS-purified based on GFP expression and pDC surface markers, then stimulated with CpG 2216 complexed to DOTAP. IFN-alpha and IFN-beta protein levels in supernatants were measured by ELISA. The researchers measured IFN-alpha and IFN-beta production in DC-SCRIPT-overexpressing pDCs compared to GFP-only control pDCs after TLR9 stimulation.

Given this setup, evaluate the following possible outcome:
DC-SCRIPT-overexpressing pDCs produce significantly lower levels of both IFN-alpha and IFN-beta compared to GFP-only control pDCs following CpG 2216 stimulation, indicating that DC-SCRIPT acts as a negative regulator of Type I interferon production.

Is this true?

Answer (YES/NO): NO